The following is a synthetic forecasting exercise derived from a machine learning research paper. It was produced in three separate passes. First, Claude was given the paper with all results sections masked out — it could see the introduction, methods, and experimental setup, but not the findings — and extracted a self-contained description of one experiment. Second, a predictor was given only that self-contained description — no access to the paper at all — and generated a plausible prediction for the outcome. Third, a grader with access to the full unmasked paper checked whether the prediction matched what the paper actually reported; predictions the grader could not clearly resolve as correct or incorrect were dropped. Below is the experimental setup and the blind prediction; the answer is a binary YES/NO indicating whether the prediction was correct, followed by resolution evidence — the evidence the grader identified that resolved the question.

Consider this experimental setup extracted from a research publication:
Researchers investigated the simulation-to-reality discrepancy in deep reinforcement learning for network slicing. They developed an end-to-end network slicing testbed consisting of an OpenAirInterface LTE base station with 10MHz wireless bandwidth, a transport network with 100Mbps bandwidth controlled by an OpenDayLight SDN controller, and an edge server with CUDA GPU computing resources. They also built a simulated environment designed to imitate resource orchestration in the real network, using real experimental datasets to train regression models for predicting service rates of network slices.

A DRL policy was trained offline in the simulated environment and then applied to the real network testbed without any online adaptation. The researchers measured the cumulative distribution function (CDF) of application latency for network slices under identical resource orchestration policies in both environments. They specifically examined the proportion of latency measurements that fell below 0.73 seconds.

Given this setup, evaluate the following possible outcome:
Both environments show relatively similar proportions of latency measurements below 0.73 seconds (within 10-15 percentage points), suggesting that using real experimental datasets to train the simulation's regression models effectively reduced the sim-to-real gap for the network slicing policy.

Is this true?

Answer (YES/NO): NO